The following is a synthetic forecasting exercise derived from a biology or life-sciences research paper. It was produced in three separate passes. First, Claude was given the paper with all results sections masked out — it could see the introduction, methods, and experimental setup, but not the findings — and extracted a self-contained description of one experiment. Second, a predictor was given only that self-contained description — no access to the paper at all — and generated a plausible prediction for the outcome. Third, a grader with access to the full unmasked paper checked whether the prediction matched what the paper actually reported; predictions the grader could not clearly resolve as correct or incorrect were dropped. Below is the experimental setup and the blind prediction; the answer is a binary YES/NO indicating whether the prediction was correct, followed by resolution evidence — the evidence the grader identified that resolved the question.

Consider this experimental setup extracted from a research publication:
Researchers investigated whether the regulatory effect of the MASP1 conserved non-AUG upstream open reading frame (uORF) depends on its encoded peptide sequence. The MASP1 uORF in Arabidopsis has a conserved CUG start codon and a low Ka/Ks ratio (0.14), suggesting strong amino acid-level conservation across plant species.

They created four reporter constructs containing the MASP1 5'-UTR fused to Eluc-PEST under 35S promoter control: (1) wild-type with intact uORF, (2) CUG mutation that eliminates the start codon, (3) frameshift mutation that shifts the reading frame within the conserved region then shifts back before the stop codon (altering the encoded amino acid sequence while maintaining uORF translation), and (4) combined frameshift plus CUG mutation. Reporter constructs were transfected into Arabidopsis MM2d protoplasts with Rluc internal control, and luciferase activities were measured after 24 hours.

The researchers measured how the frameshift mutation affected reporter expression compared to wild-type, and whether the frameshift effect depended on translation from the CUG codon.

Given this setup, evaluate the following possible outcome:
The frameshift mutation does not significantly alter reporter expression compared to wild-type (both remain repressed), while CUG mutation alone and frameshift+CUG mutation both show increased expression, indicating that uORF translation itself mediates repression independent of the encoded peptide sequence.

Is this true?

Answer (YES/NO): NO